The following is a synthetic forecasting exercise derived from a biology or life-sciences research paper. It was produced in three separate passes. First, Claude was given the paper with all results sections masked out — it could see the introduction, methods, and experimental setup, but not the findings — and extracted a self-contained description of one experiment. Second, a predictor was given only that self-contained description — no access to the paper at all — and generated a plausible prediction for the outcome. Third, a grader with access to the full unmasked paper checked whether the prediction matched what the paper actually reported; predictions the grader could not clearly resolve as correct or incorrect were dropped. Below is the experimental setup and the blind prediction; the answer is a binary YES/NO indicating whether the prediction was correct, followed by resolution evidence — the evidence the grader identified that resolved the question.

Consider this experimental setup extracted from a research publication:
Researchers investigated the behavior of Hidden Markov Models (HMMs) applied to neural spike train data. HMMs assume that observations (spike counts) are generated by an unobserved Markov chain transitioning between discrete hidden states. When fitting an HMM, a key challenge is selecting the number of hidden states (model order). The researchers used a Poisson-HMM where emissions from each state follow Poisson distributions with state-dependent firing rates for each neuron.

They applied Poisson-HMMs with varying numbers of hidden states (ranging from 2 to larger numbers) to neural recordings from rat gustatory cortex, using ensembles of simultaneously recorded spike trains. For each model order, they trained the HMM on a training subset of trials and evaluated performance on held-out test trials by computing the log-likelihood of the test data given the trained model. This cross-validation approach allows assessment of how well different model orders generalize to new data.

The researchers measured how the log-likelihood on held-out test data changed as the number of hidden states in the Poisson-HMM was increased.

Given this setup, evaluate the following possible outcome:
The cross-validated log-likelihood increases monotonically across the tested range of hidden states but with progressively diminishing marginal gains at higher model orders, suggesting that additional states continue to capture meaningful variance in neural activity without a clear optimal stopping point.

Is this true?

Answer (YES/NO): NO